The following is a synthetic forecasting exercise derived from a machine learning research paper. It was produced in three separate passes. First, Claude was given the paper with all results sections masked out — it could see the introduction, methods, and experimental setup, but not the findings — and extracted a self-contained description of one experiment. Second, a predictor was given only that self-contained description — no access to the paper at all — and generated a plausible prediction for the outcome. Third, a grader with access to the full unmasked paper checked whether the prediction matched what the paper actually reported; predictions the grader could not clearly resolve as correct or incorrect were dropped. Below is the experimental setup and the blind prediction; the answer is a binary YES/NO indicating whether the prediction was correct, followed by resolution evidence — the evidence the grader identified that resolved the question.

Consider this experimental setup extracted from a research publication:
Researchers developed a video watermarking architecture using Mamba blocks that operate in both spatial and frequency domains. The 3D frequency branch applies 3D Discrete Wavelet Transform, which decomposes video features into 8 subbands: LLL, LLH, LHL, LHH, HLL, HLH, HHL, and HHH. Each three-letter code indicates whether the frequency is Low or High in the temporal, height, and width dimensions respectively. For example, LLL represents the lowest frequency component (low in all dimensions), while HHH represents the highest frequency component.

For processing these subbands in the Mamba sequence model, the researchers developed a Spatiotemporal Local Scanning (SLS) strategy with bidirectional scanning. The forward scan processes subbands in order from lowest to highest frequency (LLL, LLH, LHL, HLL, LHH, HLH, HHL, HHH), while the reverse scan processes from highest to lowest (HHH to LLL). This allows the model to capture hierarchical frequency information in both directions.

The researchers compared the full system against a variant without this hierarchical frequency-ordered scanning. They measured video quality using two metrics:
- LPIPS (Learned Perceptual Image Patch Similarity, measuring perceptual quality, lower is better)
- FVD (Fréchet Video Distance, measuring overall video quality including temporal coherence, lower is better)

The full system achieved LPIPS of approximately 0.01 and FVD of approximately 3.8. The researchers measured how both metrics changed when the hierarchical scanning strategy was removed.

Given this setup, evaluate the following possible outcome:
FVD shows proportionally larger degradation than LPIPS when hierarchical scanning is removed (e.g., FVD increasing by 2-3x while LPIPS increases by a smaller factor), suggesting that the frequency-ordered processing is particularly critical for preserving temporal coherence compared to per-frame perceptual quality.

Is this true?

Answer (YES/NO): NO